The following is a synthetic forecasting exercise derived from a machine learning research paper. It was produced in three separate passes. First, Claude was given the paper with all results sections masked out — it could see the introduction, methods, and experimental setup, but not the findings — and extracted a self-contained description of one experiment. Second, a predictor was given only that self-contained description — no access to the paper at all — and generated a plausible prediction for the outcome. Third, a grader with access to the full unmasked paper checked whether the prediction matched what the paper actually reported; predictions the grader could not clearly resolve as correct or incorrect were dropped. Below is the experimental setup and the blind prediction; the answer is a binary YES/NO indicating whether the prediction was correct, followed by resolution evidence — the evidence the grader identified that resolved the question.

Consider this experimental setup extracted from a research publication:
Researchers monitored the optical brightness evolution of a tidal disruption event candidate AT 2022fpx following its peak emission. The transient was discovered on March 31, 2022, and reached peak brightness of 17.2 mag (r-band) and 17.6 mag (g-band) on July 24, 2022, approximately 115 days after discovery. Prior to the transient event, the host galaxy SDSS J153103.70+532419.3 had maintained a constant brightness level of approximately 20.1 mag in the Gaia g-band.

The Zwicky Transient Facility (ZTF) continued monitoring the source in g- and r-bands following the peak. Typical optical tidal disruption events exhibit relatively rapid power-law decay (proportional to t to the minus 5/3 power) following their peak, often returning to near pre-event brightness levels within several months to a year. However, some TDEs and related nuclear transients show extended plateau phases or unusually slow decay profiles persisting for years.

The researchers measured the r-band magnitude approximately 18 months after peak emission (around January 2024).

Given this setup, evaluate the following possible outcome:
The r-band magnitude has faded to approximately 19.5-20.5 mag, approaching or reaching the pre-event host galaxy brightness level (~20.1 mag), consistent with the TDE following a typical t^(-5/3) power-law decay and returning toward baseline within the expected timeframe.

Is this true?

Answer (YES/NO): NO